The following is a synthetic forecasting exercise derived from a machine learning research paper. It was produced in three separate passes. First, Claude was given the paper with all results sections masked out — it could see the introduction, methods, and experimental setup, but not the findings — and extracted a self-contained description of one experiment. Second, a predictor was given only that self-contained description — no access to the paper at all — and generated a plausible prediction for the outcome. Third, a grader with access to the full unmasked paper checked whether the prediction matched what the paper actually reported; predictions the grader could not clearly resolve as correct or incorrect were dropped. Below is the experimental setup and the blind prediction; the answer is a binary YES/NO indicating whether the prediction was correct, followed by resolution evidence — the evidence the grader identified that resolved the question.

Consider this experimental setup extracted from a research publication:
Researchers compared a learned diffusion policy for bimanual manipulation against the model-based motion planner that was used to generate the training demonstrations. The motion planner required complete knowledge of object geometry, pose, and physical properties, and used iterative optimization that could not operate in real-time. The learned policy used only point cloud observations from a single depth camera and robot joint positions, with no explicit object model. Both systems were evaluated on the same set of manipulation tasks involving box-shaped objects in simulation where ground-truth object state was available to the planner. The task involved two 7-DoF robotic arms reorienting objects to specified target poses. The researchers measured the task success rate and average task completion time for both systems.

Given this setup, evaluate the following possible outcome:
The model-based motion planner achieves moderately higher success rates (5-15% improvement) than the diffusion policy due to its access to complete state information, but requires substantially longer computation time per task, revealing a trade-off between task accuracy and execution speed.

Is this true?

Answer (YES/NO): NO